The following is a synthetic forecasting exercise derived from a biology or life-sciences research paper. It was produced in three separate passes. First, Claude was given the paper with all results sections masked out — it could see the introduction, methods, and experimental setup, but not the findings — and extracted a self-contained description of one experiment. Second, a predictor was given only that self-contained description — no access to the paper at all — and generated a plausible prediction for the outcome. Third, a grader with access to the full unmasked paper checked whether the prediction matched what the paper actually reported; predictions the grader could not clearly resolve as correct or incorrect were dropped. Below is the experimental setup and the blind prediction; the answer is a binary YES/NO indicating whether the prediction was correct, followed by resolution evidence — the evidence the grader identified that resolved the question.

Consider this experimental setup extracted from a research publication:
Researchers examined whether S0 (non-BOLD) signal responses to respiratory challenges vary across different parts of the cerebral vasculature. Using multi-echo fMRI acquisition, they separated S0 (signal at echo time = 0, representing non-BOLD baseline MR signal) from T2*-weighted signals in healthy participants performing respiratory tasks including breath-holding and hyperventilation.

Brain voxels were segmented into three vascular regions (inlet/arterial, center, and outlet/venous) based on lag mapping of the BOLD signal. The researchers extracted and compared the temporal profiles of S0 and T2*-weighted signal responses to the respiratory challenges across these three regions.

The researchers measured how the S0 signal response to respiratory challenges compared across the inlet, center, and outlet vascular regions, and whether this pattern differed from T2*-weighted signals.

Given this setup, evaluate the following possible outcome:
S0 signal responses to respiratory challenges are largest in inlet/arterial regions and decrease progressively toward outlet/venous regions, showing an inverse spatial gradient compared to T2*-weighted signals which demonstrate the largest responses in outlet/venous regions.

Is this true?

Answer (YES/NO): NO